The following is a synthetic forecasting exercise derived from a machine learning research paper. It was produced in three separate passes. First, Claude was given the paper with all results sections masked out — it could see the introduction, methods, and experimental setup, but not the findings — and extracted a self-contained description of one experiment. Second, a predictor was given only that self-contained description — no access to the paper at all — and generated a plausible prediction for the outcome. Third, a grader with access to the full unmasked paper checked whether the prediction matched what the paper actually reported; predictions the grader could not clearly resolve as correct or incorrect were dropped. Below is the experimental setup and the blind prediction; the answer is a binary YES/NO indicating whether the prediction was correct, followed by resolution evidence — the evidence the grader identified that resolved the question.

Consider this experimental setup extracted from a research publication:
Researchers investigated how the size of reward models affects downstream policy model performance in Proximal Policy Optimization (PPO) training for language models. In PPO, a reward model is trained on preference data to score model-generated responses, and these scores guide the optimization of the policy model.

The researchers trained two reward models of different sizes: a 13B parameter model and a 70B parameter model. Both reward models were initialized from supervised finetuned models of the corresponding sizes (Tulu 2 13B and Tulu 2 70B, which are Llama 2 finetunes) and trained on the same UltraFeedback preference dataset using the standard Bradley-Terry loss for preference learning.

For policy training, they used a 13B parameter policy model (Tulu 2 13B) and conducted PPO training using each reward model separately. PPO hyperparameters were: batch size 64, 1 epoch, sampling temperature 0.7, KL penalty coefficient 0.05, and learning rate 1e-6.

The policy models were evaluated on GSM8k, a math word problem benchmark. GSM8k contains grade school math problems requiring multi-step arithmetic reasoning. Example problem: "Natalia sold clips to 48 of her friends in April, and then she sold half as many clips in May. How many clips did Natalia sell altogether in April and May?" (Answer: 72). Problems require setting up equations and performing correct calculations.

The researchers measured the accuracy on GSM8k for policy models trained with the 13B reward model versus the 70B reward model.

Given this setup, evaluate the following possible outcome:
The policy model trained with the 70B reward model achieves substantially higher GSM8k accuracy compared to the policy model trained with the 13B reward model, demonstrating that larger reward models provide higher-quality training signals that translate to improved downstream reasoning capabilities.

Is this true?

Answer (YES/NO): YES